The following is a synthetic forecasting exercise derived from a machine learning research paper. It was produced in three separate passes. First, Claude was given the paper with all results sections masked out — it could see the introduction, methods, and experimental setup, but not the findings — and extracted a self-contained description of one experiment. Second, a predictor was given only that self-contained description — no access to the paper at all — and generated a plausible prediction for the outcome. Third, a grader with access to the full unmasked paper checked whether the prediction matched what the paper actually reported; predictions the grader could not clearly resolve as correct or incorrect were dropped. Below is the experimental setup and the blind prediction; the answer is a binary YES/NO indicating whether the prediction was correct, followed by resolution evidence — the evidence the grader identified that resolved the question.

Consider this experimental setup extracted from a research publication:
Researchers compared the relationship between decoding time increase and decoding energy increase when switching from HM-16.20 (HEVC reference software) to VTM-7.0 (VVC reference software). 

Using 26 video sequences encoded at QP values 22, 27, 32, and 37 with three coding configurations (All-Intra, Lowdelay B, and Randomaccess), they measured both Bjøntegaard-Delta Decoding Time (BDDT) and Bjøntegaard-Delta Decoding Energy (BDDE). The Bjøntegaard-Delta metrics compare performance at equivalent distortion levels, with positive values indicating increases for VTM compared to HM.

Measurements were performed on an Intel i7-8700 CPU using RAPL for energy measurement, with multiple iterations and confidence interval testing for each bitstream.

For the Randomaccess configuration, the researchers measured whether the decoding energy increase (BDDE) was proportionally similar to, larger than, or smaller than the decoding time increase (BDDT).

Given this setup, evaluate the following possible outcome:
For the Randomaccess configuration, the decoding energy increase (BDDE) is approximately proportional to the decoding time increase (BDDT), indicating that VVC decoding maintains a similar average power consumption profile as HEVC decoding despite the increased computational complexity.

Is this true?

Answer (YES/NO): NO